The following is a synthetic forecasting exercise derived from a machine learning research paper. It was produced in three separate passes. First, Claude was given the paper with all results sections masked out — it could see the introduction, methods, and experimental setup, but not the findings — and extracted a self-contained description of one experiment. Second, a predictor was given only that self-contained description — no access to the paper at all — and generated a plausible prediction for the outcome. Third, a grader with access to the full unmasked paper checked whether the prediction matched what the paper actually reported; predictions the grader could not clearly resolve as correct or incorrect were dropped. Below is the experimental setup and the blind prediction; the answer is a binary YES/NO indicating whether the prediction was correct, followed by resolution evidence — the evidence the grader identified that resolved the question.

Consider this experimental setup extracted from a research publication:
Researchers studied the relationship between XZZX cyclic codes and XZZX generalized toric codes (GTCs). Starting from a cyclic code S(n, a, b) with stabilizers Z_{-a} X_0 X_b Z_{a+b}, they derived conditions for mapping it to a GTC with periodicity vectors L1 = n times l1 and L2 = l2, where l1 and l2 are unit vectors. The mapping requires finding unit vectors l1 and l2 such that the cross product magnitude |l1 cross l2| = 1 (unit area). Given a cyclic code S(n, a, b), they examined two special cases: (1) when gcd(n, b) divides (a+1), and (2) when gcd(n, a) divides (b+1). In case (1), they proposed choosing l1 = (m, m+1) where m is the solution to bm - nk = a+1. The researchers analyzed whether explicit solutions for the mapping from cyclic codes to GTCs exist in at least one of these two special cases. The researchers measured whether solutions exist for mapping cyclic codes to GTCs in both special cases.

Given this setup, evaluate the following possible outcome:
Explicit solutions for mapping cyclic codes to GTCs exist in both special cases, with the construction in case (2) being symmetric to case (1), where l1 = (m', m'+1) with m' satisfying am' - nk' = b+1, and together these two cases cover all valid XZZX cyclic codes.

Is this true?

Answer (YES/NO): NO